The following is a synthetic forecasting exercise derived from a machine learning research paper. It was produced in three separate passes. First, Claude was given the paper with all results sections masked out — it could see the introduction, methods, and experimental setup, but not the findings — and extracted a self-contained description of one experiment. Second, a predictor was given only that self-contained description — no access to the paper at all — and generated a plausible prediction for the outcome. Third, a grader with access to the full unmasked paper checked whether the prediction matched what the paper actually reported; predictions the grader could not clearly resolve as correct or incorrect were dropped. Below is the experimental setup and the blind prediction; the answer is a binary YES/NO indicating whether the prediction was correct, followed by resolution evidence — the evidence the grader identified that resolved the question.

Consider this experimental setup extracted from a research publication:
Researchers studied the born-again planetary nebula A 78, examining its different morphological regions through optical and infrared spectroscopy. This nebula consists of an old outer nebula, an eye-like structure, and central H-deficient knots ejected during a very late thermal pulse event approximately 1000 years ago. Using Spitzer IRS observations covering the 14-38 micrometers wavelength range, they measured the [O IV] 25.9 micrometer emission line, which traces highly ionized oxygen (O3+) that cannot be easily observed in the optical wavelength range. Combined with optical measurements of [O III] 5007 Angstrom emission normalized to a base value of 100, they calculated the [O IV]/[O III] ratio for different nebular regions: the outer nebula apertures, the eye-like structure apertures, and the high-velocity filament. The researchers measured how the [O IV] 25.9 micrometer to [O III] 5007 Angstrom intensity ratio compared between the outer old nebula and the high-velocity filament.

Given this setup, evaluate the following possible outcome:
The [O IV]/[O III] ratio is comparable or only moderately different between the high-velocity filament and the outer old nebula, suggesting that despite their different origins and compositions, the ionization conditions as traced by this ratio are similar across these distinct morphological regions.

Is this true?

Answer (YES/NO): NO